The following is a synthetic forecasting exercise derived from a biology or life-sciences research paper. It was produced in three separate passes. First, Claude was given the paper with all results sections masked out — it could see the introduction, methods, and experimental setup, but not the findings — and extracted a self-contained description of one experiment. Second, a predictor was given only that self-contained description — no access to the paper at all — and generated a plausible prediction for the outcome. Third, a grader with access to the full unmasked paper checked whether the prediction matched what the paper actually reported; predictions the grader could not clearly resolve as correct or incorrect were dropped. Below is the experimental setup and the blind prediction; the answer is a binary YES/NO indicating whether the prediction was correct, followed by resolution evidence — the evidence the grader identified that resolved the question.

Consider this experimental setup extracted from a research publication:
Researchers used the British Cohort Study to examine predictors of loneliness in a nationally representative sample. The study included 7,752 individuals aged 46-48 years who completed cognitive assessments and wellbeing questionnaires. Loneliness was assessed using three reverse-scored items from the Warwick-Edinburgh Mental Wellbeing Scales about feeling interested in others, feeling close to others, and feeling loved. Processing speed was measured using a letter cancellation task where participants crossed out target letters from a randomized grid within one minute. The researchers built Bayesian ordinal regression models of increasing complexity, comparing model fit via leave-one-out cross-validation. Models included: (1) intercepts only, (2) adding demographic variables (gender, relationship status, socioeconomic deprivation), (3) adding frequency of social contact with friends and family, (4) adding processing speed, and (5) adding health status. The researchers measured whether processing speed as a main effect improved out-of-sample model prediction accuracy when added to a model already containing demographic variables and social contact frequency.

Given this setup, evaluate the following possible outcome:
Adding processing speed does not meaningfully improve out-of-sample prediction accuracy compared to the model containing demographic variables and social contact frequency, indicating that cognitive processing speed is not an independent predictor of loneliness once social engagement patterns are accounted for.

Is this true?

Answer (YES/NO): YES